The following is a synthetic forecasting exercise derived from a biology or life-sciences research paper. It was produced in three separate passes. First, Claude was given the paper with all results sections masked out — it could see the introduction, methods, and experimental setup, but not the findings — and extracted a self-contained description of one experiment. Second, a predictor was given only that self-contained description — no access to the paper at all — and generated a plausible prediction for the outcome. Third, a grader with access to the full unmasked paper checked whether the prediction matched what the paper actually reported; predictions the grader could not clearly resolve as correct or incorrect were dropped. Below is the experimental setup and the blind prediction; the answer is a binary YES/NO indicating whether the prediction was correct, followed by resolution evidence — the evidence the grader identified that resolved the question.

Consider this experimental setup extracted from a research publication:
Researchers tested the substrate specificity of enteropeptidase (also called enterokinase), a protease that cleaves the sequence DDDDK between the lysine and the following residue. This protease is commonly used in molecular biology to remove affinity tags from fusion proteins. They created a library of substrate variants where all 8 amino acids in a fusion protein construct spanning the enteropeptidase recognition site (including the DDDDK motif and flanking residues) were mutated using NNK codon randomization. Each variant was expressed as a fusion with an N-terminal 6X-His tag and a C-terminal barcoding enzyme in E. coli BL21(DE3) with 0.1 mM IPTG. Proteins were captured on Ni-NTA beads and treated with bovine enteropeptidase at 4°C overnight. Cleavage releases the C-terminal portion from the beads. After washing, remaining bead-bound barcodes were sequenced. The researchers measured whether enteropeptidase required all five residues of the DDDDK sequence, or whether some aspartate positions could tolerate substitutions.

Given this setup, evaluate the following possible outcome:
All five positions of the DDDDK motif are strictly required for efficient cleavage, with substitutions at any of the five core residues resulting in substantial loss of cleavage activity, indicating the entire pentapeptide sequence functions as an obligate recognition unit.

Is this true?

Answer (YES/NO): NO